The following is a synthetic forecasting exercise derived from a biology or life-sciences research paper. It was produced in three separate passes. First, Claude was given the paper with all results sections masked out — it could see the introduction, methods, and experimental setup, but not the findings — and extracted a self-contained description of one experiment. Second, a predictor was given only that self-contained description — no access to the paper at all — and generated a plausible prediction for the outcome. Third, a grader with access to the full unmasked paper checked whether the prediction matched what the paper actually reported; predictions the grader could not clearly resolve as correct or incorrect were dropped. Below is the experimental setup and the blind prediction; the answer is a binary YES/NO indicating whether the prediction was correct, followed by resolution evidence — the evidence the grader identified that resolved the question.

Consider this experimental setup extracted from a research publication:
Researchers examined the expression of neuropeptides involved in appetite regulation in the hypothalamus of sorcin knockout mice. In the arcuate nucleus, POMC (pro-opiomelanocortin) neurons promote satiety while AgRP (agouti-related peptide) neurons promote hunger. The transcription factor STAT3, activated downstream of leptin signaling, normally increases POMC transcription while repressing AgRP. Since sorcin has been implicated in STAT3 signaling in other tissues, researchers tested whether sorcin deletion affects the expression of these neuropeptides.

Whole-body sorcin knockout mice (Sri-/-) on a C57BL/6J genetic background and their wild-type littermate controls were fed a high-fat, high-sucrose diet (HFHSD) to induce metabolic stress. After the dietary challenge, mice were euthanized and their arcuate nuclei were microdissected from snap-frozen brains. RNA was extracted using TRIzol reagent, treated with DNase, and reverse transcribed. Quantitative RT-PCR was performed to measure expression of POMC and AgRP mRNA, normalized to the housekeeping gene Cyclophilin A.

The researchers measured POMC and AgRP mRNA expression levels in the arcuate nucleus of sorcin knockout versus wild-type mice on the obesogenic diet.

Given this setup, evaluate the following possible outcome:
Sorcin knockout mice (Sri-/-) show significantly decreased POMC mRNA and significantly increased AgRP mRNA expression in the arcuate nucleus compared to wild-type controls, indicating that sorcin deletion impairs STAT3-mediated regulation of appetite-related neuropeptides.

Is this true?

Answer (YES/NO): NO